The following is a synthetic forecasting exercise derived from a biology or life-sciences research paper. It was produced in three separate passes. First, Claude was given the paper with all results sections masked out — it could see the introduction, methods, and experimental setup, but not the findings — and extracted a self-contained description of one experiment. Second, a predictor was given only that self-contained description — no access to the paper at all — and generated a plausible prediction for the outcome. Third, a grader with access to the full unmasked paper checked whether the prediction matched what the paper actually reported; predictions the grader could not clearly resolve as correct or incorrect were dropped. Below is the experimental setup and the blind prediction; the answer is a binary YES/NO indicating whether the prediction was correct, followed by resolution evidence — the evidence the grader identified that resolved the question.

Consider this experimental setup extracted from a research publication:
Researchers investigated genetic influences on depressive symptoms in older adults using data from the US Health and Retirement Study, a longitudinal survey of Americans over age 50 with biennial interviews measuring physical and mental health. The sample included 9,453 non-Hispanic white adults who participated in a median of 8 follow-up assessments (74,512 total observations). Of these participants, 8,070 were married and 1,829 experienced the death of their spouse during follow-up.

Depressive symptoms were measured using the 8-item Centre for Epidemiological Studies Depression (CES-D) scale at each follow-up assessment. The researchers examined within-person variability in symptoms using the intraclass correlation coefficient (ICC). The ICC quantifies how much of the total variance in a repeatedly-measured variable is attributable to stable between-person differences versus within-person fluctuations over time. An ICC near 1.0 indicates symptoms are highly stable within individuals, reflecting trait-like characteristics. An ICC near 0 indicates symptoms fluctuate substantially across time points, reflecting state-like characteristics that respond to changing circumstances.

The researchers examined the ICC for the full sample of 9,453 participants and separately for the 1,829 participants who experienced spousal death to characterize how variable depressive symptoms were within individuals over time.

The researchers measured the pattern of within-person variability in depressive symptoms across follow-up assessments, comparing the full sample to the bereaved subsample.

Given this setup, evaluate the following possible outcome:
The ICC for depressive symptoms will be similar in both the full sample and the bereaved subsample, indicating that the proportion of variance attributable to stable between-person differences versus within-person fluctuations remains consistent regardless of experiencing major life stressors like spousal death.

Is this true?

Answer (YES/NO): NO